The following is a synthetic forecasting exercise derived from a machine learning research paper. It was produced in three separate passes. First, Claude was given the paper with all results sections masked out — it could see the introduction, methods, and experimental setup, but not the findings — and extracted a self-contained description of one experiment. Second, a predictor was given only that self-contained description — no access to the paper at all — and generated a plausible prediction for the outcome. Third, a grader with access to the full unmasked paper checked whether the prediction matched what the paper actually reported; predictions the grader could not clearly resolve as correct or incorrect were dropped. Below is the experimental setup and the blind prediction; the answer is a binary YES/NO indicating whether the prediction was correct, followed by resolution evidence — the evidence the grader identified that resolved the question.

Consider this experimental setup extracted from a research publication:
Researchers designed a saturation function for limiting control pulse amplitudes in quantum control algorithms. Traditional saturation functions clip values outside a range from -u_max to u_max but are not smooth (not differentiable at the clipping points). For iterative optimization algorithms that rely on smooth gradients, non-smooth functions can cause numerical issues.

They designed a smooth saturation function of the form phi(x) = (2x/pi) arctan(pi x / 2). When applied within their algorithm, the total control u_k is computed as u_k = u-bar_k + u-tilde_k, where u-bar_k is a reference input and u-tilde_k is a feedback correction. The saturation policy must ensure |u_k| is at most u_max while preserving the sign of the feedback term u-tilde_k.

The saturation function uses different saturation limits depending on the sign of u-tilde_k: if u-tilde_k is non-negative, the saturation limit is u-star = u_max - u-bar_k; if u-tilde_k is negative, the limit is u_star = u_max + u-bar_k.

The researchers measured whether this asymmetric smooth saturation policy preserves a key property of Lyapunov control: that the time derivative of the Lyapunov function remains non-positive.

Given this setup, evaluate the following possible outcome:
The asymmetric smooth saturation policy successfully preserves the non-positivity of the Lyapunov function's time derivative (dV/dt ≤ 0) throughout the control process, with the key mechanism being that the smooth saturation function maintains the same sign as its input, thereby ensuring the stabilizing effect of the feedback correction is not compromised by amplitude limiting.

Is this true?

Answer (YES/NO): NO